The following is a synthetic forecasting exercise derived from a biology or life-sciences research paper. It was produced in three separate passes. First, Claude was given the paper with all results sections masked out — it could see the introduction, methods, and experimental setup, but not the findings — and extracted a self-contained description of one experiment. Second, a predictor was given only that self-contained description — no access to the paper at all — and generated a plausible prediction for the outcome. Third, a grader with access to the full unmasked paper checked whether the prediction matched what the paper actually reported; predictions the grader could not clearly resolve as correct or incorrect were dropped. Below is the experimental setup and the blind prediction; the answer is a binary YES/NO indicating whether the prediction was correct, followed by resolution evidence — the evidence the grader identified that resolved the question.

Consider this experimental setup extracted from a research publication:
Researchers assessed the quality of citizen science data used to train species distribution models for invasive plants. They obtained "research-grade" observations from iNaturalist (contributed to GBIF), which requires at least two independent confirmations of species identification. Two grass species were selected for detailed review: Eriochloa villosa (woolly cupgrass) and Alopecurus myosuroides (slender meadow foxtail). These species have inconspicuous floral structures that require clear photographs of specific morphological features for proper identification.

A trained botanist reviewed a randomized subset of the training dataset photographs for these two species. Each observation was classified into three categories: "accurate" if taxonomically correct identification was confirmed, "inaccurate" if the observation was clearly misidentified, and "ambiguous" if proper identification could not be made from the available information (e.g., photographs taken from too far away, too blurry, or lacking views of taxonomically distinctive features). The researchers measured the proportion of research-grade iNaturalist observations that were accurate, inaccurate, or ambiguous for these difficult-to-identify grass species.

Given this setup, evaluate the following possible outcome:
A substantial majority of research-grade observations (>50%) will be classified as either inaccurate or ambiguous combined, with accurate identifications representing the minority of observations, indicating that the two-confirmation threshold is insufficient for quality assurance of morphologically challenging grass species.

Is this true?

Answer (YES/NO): NO